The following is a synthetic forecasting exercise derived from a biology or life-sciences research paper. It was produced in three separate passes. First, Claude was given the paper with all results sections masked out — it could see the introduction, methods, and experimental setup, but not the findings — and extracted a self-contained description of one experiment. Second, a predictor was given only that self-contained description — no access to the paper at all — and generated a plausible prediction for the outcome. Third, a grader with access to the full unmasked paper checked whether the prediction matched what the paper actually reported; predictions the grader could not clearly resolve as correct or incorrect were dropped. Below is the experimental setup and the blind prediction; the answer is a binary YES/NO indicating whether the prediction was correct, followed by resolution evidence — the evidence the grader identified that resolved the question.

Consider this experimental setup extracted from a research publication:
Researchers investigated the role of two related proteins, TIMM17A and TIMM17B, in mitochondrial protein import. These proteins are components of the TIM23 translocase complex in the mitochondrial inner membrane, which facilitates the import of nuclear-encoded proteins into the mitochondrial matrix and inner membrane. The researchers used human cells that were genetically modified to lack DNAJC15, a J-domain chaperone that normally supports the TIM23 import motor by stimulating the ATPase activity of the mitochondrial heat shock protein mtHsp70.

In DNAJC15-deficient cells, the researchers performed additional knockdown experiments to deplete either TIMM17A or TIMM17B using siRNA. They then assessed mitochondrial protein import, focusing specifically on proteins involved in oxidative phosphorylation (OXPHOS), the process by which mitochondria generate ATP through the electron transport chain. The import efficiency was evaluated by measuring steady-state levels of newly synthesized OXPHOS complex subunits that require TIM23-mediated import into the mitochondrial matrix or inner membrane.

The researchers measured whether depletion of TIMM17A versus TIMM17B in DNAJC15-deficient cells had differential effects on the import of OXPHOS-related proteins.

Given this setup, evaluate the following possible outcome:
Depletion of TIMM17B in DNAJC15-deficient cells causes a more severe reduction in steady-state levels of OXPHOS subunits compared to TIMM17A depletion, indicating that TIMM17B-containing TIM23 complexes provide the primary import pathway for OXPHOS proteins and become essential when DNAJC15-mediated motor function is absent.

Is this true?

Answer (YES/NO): NO